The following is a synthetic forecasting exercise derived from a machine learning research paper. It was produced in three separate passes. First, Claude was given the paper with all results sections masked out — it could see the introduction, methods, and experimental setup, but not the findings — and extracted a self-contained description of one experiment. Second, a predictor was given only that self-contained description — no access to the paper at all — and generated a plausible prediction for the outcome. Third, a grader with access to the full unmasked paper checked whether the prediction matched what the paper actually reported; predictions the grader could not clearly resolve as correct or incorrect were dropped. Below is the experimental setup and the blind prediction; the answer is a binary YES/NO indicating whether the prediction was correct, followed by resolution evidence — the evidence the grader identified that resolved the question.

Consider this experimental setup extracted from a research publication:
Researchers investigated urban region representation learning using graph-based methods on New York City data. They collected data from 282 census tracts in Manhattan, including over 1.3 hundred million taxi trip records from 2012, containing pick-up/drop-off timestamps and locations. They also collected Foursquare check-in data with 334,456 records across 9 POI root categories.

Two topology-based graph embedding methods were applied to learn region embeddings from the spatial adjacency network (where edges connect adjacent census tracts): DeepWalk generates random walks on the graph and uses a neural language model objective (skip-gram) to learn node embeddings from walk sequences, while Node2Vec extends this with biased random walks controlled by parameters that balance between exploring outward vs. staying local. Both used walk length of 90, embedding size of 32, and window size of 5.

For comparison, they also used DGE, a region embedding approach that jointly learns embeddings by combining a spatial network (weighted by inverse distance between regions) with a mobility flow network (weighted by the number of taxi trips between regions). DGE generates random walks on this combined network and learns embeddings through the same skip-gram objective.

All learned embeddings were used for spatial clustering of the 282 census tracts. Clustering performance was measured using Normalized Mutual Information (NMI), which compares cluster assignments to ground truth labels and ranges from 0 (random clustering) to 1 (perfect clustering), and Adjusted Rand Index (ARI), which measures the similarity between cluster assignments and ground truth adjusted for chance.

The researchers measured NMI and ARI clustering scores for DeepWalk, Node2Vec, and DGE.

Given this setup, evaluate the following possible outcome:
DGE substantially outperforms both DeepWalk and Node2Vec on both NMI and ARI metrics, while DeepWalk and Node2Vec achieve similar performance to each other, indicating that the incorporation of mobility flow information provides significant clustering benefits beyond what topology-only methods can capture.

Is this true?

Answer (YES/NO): NO